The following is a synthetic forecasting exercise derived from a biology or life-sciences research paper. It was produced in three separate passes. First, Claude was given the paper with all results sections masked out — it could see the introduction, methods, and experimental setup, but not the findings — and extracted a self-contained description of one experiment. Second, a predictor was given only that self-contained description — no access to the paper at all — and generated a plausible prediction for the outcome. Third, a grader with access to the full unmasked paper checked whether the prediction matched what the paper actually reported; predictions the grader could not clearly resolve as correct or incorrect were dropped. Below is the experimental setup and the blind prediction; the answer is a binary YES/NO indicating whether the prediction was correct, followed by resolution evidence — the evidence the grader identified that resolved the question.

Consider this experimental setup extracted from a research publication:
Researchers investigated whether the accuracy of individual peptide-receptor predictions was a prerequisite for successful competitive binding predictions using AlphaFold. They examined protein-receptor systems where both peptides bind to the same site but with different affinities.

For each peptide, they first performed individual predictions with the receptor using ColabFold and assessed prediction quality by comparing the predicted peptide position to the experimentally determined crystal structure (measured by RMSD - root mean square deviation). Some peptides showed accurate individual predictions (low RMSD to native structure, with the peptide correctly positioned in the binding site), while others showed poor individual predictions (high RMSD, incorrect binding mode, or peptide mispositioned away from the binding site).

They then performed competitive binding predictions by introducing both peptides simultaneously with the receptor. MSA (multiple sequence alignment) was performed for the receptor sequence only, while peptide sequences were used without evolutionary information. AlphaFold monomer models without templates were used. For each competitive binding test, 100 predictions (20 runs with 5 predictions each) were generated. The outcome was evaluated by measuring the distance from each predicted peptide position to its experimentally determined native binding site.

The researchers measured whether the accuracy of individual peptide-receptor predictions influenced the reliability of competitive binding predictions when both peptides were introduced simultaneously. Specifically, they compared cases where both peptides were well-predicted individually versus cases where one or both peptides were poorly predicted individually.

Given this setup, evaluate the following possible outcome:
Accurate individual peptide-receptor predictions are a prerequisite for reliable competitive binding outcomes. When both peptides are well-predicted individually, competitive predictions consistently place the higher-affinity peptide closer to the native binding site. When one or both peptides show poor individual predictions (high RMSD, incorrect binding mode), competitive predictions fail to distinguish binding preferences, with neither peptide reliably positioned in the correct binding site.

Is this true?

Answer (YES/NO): NO